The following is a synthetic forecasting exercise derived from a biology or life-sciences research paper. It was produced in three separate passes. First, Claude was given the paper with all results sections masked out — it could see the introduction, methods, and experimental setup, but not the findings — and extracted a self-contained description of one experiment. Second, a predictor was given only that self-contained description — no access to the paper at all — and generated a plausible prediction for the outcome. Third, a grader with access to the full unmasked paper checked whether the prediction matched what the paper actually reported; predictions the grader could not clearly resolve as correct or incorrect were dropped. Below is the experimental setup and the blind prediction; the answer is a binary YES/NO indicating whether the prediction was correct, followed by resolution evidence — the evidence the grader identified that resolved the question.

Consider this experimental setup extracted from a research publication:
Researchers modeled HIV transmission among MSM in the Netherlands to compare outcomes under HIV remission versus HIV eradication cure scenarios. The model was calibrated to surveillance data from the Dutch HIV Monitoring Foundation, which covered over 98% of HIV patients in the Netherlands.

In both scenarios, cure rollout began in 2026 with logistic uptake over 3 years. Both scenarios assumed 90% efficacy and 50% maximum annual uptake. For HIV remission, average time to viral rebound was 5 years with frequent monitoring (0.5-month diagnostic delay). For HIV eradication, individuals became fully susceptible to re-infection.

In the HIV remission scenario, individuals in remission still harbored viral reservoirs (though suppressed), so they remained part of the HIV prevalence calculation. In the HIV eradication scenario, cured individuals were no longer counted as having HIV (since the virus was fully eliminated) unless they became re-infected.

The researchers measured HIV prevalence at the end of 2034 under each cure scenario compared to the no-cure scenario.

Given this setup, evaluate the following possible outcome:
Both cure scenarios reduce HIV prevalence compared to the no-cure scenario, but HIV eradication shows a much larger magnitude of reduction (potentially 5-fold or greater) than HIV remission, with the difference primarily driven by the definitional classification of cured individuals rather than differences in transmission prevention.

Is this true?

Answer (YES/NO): NO